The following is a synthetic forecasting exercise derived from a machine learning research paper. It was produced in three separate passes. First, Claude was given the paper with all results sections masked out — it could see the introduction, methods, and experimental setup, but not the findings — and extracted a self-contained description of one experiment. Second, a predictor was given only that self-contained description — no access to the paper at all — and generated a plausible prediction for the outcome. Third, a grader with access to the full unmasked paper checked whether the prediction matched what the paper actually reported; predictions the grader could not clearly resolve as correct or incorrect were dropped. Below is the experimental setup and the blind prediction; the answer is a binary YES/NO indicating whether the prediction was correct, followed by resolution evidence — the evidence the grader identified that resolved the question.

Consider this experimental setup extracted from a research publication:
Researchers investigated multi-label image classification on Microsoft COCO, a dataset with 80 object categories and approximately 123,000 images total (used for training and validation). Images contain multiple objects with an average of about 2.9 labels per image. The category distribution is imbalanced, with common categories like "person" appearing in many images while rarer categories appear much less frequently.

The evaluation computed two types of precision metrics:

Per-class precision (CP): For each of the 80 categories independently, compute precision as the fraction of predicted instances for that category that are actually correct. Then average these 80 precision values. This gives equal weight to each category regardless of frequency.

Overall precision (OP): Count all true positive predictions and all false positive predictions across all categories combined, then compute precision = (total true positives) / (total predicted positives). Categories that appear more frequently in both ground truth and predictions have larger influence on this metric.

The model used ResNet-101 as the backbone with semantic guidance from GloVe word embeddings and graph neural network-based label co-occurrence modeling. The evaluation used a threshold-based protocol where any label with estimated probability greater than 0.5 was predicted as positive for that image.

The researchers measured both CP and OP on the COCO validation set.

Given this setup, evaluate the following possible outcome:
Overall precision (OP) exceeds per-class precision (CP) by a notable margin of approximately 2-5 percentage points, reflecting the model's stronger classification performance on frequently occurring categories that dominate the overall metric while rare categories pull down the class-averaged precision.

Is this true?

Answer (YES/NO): NO